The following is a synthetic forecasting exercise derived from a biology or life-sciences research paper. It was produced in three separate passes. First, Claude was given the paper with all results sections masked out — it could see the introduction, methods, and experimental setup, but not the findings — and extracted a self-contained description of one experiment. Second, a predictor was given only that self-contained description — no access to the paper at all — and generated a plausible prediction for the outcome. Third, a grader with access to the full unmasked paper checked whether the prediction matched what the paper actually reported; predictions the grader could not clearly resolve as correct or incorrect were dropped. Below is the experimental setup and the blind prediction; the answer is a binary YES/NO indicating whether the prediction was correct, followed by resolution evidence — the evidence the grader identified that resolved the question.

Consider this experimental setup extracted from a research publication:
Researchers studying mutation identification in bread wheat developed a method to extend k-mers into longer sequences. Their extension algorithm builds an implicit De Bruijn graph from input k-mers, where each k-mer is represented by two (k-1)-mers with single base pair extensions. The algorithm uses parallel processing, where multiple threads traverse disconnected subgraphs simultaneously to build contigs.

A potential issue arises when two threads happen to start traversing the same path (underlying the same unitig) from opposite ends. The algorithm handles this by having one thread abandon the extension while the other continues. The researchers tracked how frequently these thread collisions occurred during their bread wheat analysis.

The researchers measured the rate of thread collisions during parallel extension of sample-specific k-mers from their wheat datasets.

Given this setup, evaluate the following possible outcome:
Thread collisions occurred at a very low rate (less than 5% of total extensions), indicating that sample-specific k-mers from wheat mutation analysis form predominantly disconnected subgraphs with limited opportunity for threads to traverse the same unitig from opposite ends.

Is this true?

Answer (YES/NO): YES